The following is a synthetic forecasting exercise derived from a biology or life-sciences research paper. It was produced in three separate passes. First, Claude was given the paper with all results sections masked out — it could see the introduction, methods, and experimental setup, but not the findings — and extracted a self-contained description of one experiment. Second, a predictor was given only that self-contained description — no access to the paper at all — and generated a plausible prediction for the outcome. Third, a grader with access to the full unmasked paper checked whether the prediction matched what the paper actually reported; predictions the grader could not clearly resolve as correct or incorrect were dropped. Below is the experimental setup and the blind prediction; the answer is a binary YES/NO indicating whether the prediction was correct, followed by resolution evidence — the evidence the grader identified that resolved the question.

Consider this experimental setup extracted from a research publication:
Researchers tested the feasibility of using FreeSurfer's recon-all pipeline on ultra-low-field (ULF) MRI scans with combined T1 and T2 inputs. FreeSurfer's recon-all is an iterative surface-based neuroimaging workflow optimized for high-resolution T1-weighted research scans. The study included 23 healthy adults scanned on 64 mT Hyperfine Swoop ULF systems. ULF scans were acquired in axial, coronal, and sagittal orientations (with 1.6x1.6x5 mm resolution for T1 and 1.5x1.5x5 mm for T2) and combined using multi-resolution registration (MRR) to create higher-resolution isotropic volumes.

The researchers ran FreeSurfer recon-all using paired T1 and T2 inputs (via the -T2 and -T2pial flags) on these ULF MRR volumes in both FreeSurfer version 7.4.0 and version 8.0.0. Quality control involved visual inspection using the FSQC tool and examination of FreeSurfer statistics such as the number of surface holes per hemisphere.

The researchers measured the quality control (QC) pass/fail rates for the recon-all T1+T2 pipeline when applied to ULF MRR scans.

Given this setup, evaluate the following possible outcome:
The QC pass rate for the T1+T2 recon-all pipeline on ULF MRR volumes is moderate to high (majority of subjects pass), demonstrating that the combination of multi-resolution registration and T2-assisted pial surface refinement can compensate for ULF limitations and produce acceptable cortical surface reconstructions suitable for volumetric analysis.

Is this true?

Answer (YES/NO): NO